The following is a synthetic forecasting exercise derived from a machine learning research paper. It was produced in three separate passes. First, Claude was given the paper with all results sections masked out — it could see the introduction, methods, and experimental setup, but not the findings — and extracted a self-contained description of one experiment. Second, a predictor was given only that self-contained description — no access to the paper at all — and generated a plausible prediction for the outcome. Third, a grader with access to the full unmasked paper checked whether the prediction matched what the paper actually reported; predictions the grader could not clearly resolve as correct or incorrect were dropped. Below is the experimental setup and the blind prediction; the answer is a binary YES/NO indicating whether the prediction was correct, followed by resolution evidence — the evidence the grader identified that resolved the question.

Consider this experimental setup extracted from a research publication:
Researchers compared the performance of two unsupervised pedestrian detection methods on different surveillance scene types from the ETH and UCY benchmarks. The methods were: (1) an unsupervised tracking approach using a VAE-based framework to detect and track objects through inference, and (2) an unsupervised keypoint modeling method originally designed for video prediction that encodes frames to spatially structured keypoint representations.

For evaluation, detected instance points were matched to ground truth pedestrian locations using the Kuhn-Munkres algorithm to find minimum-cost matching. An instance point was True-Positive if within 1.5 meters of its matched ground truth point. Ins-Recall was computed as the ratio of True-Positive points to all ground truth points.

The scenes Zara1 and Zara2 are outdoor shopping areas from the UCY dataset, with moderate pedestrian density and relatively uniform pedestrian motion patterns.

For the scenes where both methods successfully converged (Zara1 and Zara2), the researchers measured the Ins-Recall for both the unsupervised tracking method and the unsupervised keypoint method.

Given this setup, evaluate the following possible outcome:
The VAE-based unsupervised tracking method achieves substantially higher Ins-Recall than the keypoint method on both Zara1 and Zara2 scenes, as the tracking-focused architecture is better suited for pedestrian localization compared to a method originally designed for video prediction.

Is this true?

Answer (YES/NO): NO